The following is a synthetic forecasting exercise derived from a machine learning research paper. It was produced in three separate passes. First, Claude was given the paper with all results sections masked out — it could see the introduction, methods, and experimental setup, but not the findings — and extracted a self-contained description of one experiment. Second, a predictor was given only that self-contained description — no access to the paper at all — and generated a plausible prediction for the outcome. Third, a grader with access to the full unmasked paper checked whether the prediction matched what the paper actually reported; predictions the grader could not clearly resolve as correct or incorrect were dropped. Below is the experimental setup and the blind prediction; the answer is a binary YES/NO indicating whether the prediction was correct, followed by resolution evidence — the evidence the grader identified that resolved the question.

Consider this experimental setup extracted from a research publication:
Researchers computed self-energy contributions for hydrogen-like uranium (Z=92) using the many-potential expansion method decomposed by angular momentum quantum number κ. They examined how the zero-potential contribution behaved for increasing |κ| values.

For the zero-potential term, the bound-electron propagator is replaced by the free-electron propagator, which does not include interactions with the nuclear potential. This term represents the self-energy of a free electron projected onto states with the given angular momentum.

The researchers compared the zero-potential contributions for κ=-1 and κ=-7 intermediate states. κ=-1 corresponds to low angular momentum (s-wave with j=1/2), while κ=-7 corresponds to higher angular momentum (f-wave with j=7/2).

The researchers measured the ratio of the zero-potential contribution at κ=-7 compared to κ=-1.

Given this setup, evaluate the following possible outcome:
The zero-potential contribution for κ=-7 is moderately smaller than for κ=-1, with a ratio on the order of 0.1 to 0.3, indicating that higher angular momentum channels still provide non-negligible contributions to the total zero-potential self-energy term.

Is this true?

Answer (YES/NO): YES